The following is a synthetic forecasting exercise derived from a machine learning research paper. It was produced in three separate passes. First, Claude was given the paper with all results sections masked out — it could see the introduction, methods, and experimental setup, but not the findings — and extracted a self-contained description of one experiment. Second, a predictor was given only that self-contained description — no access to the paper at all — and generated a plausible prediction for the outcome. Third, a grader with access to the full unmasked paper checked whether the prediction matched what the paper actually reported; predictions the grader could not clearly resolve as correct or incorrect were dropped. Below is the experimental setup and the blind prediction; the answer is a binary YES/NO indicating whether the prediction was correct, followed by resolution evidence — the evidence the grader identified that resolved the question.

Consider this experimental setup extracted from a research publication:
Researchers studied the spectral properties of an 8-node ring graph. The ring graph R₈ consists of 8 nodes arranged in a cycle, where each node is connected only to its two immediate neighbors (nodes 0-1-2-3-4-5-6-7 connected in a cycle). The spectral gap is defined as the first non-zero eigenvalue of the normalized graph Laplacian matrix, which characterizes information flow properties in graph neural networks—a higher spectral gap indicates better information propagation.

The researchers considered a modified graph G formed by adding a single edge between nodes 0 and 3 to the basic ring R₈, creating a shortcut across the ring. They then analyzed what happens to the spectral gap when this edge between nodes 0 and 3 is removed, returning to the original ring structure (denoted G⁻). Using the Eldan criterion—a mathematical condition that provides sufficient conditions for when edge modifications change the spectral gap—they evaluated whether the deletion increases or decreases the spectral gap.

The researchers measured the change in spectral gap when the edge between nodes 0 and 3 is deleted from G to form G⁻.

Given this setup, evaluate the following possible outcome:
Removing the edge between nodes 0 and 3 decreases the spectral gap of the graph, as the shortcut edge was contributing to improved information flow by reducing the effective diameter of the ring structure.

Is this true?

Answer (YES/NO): NO